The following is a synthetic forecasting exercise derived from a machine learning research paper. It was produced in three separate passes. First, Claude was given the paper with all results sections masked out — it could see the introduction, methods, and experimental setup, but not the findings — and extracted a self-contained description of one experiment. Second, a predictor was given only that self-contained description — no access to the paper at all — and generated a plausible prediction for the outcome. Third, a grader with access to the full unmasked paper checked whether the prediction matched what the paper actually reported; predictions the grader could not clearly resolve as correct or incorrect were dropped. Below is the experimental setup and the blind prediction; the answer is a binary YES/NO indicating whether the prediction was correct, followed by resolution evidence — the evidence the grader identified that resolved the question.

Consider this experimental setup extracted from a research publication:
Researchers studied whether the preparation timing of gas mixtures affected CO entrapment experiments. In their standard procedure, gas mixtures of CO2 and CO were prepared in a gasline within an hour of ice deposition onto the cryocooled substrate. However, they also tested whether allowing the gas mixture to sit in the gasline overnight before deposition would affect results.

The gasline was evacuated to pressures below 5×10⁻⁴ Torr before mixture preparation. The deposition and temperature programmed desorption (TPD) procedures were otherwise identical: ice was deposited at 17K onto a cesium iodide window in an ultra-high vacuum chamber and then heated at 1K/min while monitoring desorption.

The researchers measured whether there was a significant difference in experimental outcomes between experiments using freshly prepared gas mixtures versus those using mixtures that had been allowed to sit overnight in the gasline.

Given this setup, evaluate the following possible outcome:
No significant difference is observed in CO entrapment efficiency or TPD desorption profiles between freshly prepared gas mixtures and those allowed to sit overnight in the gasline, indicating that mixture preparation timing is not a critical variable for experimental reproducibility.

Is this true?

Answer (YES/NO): YES